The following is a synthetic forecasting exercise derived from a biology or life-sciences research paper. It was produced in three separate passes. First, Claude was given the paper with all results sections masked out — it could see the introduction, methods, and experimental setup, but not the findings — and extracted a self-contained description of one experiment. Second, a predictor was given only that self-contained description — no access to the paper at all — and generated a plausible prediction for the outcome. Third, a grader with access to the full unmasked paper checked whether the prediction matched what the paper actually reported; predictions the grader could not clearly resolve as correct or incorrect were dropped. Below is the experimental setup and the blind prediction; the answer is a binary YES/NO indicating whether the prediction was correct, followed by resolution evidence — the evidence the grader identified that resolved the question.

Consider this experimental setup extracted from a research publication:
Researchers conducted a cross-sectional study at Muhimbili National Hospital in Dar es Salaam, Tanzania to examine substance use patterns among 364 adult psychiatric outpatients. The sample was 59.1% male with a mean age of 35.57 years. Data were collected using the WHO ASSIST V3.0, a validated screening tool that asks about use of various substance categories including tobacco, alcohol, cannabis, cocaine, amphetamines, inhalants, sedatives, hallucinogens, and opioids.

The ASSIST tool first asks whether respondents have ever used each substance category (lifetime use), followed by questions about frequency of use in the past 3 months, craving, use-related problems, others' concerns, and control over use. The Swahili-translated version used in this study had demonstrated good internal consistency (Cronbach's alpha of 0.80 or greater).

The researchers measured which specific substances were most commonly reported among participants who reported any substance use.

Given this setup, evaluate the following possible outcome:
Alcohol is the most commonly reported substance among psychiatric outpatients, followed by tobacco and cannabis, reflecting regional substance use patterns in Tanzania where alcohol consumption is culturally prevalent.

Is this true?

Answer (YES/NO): YES